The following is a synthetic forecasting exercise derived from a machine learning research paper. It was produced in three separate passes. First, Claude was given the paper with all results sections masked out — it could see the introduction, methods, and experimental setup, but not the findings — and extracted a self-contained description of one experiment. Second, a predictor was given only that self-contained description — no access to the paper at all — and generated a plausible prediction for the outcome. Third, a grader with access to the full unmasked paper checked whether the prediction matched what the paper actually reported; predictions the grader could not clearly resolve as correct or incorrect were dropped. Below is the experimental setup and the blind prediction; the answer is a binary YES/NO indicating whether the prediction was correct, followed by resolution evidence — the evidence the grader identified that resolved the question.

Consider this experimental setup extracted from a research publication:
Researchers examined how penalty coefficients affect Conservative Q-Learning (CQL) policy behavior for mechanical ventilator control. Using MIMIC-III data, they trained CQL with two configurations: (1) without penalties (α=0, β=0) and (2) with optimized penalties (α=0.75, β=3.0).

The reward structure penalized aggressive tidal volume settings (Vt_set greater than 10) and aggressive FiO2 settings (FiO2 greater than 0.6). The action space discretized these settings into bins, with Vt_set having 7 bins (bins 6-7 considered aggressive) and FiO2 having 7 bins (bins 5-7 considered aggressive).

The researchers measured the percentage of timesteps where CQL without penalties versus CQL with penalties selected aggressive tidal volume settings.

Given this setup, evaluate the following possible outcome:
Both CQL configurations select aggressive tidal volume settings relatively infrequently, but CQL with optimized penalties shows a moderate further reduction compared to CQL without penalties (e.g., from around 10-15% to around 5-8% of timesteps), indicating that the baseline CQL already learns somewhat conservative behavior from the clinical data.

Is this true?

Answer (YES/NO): NO